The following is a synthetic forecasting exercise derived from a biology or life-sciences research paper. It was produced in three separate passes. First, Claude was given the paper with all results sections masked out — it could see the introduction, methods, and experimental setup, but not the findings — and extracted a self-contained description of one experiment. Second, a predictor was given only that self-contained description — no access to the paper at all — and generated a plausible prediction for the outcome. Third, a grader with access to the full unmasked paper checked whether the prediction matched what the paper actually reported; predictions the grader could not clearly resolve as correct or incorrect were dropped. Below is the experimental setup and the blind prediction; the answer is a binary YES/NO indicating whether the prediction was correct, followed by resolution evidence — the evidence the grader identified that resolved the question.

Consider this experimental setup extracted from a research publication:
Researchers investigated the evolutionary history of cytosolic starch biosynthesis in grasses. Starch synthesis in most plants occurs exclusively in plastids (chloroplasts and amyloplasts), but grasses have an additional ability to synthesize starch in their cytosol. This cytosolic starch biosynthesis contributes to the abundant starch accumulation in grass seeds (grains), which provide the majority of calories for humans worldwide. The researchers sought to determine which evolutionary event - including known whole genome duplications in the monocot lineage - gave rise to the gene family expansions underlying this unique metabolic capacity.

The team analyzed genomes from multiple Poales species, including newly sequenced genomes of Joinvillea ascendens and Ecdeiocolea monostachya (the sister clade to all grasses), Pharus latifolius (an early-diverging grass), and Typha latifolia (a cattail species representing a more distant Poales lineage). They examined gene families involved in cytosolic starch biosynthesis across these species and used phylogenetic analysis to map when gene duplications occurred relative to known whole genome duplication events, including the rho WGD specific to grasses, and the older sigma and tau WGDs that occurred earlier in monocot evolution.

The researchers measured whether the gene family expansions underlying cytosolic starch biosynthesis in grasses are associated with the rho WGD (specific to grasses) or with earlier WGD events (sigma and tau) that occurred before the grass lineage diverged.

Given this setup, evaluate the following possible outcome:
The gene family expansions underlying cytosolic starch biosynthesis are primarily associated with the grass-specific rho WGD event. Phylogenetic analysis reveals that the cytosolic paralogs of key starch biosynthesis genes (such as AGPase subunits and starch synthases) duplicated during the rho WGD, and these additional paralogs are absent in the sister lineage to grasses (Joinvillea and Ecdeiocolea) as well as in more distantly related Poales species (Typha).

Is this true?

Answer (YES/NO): YES